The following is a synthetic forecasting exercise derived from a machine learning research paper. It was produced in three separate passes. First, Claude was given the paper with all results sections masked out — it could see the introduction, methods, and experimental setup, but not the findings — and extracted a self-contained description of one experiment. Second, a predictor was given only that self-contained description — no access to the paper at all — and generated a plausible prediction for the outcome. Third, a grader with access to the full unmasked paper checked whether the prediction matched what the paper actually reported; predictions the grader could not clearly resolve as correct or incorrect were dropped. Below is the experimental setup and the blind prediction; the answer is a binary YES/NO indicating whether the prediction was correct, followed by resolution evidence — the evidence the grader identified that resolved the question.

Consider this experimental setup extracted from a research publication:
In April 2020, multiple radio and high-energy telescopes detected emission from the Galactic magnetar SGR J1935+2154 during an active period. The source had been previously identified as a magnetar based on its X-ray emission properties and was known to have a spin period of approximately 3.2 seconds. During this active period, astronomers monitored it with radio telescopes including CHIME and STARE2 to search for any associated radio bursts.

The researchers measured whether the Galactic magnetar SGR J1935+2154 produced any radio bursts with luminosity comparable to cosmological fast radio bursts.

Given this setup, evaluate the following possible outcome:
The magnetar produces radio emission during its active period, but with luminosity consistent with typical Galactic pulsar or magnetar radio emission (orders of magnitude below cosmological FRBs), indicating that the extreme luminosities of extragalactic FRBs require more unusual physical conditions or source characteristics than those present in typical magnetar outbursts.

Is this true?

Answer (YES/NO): NO